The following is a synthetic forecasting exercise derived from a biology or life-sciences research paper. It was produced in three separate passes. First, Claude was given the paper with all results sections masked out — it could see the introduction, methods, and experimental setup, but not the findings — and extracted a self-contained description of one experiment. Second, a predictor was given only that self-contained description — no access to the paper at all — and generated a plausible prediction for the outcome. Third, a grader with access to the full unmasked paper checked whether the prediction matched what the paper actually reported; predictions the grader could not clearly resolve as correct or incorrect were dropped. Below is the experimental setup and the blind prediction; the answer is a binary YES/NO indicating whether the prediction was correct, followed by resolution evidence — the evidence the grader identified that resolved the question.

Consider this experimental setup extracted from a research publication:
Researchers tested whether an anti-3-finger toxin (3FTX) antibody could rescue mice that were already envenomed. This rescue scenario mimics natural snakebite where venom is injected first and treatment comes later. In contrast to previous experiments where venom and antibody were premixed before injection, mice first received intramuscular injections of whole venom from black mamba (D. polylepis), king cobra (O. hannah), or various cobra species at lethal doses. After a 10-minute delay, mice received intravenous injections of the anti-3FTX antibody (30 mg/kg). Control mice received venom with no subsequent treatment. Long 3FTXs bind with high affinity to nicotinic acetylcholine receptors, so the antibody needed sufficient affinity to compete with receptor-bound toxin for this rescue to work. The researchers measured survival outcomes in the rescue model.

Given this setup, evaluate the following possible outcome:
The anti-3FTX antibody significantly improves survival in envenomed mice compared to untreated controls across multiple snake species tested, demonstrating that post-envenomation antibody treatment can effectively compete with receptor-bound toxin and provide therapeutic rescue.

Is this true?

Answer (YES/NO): YES